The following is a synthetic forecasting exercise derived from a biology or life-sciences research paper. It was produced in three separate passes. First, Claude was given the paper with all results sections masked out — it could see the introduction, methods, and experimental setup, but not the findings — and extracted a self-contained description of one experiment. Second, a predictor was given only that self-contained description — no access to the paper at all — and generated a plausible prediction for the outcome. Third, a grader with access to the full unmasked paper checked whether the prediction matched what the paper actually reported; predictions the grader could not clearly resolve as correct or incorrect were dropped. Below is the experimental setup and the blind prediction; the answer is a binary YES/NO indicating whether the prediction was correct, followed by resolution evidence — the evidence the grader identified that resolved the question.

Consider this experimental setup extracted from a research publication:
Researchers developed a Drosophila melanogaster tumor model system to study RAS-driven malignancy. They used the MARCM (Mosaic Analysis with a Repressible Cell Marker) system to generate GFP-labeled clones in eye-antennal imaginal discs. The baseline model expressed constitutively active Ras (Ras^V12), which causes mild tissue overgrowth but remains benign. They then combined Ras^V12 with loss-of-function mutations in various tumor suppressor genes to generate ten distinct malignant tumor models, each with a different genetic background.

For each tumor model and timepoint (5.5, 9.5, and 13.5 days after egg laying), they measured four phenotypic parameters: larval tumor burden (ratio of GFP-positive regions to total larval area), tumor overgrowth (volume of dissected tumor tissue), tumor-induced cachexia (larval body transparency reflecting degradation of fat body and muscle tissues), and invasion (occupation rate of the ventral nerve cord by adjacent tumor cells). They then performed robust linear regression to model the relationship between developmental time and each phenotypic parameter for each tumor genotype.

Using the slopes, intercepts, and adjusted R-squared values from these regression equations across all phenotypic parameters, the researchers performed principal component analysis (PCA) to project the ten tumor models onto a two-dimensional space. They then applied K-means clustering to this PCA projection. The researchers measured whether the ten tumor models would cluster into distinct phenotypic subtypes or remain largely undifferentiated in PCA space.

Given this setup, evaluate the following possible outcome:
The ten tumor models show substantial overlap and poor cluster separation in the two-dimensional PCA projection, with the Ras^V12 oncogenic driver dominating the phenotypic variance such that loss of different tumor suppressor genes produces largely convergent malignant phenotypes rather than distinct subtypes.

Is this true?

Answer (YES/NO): NO